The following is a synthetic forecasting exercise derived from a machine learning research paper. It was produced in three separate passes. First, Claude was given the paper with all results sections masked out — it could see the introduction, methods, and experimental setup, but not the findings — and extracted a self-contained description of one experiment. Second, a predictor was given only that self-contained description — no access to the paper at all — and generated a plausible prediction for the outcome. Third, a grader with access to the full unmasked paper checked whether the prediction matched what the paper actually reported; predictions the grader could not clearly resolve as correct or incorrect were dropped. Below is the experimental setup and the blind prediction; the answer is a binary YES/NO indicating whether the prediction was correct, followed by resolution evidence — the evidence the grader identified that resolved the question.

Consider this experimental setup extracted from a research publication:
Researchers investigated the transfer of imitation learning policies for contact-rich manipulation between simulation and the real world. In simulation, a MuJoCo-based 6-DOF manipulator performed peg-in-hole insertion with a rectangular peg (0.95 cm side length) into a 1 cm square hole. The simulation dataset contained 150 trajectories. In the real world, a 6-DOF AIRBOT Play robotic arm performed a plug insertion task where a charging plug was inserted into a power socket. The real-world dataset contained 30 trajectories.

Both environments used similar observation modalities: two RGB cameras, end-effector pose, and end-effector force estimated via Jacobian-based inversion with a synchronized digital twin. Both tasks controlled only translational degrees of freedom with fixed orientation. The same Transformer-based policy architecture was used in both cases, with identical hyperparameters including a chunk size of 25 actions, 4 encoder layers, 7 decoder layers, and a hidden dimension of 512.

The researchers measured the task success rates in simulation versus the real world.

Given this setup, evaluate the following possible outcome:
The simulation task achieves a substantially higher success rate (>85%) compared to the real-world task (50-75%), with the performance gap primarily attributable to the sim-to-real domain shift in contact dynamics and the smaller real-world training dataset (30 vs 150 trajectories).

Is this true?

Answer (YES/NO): NO